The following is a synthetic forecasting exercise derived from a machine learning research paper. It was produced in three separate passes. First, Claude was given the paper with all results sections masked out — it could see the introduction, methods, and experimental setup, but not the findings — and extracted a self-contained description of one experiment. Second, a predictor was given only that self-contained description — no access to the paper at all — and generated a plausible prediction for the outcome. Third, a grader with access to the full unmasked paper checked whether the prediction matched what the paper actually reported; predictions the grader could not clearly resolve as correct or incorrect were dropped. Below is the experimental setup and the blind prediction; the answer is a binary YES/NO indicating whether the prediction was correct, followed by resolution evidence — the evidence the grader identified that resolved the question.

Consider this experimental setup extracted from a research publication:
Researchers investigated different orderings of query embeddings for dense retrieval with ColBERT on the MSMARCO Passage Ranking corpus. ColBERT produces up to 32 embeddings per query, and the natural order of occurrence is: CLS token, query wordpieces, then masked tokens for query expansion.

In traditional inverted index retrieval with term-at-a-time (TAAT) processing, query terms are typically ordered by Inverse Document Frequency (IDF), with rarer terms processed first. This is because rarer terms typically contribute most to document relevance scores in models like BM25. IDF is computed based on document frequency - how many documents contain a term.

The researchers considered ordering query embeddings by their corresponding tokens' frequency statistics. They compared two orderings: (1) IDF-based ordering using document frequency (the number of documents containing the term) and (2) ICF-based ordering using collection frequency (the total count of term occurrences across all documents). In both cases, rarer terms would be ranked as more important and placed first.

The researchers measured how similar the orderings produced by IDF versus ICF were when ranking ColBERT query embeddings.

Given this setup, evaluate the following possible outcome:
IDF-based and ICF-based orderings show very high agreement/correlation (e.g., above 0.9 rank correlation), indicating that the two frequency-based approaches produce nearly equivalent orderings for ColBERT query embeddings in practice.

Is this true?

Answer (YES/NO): YES